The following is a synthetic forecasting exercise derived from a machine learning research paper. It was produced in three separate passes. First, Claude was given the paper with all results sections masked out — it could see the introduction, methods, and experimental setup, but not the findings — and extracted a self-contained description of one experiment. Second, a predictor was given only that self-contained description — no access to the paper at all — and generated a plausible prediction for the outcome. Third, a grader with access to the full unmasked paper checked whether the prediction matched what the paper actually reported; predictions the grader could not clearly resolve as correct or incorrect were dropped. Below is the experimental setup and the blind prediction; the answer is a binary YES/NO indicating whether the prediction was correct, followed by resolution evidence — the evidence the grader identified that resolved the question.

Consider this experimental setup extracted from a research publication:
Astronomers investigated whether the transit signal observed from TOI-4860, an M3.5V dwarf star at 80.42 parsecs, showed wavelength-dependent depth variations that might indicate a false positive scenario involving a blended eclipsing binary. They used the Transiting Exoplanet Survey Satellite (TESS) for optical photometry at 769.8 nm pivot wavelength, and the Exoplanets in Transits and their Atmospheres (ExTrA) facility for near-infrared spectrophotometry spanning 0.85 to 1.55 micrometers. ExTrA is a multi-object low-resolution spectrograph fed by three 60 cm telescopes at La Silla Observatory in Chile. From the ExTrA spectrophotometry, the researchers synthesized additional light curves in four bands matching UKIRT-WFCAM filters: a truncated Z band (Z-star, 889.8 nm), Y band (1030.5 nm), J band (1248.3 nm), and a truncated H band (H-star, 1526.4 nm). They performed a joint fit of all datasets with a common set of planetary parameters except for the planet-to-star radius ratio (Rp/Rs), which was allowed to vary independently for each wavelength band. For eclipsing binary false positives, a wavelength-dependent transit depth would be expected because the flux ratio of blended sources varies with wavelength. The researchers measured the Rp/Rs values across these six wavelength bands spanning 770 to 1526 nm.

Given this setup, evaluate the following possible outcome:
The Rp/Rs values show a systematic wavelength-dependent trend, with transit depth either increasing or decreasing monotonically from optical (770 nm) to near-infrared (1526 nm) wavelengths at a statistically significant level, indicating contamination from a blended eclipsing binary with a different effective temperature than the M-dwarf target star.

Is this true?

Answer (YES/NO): NO